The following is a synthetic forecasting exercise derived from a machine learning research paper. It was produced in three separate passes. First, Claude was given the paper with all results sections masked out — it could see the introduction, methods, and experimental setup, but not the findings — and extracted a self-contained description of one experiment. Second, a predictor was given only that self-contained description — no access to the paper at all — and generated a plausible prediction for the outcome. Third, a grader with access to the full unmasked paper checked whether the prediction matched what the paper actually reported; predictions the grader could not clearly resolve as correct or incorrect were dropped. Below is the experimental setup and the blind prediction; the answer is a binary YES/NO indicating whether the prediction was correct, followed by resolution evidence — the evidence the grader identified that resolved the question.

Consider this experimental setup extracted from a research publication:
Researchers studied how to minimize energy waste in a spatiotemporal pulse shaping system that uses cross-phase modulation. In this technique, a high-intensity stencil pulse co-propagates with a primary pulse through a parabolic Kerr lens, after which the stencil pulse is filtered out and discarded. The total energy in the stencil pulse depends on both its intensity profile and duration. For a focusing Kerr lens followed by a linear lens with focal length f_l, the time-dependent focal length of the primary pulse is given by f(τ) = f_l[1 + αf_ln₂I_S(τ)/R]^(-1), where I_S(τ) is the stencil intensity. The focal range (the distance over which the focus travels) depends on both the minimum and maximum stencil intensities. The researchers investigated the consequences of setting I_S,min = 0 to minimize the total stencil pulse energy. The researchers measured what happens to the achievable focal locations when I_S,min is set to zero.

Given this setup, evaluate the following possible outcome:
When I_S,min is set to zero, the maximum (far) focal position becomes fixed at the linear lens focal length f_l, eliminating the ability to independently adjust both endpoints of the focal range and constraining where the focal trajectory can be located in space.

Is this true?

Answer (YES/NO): YES